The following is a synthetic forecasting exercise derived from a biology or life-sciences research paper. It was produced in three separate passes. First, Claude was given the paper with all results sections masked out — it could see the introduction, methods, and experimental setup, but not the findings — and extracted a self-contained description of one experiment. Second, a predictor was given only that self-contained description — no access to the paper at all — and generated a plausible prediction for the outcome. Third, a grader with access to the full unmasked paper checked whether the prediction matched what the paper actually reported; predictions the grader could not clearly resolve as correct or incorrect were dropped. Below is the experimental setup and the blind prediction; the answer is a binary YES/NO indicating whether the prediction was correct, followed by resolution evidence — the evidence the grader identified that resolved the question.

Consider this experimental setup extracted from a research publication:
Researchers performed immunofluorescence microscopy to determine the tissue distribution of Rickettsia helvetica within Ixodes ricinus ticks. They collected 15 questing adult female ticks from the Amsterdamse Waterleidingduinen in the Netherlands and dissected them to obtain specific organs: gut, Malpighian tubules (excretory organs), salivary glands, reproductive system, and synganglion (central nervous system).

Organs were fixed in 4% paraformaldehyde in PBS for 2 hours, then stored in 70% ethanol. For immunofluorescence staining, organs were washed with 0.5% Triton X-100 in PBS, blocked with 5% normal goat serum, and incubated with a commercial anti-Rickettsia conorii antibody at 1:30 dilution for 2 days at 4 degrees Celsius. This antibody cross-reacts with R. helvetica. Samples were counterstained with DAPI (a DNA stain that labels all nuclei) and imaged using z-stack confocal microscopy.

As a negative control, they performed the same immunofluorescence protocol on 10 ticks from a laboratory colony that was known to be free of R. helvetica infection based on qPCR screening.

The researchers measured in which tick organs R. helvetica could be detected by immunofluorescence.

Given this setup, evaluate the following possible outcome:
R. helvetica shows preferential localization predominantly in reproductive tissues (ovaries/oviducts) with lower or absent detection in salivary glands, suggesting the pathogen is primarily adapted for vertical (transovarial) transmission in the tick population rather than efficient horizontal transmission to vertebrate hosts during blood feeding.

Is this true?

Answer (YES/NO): NO